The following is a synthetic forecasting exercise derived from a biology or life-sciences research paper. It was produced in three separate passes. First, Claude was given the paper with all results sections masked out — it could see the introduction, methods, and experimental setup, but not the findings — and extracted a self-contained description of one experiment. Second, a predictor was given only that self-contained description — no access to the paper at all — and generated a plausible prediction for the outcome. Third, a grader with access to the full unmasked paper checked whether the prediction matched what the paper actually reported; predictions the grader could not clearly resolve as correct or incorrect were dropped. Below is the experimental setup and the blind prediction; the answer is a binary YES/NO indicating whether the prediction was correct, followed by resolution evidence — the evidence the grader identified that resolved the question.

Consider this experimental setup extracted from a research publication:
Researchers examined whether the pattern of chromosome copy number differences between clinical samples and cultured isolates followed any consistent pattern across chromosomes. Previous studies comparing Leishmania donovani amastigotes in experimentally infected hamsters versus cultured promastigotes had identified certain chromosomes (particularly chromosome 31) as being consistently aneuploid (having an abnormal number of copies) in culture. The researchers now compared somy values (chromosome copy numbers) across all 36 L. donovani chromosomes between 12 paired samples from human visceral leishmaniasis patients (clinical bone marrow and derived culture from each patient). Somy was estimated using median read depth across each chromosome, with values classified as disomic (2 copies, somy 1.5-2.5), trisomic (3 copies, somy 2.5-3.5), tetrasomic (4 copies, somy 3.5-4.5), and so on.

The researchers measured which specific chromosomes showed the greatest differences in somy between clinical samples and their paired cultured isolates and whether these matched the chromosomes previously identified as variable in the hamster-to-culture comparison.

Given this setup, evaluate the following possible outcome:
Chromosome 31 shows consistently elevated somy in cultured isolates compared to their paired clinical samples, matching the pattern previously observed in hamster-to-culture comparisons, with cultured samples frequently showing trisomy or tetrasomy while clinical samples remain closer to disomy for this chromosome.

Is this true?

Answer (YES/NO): NO